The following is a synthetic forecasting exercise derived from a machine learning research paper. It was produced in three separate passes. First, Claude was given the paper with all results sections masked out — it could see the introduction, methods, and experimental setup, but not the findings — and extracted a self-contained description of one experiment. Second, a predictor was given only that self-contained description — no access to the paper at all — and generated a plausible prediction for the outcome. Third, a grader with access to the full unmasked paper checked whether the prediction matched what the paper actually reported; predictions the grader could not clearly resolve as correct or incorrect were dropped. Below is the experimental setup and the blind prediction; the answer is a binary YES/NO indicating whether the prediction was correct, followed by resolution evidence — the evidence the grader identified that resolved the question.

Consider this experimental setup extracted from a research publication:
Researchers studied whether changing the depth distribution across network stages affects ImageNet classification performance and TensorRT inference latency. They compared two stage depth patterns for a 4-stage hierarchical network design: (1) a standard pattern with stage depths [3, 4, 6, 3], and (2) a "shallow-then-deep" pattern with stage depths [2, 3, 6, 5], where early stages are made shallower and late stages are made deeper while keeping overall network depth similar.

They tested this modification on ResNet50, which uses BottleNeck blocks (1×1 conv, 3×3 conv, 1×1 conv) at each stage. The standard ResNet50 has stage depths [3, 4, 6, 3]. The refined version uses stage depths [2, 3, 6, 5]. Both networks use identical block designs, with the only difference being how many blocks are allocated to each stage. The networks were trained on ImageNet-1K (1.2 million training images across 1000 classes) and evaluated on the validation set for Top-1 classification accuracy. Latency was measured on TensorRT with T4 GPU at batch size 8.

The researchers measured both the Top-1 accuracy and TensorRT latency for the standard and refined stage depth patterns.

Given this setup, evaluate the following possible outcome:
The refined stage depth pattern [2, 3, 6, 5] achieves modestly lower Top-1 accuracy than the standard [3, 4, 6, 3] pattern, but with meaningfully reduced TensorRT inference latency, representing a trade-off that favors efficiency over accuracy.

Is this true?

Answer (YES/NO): NO